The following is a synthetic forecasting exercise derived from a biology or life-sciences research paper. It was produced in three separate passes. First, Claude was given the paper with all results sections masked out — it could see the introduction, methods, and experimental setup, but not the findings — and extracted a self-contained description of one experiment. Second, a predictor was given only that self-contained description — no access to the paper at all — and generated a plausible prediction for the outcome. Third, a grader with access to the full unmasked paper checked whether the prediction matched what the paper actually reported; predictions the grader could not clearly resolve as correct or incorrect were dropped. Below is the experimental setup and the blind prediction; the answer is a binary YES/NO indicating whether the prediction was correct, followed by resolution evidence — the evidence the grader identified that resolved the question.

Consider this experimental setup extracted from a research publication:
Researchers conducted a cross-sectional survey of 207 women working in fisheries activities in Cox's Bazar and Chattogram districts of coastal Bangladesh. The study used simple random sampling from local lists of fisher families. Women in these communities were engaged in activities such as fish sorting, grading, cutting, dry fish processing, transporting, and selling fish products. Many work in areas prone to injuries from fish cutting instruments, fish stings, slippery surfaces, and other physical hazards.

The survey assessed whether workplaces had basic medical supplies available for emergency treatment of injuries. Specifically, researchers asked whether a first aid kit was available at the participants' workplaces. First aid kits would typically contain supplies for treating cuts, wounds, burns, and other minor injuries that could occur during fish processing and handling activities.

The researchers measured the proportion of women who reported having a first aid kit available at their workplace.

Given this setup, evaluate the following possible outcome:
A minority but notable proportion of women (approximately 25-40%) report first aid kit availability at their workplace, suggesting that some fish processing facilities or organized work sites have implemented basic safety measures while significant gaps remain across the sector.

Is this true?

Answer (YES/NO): NO